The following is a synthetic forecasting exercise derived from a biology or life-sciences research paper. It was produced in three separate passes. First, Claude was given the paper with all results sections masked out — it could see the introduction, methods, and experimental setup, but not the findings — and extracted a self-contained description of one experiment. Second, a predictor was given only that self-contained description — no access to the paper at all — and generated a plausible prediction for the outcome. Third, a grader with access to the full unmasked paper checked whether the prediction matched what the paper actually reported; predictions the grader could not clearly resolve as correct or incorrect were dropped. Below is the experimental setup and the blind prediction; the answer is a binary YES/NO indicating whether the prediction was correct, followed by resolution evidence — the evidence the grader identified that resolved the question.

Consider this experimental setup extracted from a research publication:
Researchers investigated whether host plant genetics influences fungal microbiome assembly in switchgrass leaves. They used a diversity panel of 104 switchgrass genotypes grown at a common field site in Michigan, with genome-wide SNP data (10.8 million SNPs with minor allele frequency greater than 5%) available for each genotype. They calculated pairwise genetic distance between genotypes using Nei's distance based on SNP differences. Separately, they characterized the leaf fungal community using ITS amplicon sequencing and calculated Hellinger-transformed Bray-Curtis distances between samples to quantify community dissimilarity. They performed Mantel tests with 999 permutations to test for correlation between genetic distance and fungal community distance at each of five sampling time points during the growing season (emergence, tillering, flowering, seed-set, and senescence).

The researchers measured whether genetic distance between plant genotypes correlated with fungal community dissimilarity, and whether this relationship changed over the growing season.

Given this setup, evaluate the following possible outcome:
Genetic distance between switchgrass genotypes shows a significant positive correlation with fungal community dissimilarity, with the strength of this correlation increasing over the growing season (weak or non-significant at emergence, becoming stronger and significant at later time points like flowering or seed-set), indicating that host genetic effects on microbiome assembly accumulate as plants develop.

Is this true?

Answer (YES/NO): NO